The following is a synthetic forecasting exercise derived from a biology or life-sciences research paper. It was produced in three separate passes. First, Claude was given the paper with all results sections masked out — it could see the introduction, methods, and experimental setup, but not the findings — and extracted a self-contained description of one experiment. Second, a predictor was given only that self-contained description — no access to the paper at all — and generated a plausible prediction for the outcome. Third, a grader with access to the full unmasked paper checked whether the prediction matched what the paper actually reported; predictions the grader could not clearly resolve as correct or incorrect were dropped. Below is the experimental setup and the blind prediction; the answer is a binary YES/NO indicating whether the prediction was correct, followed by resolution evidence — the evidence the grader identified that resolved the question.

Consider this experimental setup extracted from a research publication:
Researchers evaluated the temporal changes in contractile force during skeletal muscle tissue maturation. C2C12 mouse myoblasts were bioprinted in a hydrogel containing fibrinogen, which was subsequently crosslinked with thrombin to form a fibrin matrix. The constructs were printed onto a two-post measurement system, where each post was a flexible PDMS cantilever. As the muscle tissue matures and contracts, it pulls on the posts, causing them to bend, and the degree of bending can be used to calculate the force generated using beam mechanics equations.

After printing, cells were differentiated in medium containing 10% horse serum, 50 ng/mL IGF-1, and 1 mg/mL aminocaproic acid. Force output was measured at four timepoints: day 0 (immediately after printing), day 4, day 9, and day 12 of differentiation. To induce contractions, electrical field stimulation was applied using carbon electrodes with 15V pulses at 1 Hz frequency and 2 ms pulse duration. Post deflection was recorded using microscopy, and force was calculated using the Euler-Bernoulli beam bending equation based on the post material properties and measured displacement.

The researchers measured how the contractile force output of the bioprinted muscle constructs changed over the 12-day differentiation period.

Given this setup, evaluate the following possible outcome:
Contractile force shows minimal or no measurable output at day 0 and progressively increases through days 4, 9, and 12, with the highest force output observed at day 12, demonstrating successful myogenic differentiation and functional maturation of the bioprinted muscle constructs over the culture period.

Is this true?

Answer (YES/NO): YES